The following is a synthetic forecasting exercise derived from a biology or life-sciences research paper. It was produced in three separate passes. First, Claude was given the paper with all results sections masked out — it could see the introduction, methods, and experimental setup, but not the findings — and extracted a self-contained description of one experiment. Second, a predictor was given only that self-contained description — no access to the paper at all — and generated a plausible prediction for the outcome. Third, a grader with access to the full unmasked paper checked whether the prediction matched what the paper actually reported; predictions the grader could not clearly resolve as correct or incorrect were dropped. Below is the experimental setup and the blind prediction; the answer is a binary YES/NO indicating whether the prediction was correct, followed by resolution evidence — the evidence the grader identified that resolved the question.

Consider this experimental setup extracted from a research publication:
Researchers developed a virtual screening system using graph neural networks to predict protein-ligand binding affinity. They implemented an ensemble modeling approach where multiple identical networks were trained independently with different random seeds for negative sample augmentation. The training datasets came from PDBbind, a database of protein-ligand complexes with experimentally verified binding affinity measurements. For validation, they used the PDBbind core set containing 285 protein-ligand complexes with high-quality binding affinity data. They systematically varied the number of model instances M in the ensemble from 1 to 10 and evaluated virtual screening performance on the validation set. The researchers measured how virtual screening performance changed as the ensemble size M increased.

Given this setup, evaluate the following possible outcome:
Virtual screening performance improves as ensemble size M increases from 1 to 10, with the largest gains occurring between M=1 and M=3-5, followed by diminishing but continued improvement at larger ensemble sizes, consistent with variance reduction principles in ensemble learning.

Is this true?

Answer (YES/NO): NO